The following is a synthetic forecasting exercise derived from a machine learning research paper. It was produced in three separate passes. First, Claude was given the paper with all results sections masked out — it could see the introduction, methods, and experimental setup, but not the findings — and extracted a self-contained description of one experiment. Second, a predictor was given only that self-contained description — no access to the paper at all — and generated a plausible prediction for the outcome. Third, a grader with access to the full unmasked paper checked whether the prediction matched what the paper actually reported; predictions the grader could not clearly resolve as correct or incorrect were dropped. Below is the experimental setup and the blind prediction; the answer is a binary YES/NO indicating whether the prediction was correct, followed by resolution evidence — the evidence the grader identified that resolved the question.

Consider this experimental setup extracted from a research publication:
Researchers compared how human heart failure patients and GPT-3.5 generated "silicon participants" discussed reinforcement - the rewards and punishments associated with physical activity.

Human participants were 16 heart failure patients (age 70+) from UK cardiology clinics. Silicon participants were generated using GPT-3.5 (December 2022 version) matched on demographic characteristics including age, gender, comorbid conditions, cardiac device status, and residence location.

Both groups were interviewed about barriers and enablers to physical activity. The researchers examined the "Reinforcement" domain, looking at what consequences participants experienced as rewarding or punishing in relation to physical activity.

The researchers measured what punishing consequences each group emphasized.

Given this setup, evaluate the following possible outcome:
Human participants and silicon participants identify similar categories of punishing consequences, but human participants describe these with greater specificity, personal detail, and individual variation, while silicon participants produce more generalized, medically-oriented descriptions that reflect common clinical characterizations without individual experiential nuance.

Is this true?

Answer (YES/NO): NO